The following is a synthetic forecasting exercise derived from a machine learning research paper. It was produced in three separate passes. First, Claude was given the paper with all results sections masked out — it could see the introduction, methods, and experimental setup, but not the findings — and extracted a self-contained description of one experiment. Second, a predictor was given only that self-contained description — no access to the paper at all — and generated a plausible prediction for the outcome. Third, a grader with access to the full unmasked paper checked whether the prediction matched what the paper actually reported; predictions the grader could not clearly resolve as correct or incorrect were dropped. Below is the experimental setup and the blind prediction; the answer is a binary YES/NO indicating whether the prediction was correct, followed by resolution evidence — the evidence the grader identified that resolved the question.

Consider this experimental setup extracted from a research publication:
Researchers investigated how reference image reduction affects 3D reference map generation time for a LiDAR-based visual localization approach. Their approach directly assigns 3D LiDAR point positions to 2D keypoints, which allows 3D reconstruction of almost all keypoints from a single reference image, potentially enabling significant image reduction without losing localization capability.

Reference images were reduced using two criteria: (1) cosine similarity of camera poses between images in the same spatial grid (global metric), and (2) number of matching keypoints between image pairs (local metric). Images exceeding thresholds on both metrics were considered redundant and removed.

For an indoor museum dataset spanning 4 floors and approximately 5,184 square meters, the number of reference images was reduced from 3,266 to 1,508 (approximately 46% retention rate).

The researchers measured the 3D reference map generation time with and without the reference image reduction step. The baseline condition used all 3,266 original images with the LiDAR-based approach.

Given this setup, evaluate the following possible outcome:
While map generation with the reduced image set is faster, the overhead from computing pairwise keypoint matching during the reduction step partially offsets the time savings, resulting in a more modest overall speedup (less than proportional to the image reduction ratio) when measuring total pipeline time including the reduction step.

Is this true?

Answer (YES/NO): NO